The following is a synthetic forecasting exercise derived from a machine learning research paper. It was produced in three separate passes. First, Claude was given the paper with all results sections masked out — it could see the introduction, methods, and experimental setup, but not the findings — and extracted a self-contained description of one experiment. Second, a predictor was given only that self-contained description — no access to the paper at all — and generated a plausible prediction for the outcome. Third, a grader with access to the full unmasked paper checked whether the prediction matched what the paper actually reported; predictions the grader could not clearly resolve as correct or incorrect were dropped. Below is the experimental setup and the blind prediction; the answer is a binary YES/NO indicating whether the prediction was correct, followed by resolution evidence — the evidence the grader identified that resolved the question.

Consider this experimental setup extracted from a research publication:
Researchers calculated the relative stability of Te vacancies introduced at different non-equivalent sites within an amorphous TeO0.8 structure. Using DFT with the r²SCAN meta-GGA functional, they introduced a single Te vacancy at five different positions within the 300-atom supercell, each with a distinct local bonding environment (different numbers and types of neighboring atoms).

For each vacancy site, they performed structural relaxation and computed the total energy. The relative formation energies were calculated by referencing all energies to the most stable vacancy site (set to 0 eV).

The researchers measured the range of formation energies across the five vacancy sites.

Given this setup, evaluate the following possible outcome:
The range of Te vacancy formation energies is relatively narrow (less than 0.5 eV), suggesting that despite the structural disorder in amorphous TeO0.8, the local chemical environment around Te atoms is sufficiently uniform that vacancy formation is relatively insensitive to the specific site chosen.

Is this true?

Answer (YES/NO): NO